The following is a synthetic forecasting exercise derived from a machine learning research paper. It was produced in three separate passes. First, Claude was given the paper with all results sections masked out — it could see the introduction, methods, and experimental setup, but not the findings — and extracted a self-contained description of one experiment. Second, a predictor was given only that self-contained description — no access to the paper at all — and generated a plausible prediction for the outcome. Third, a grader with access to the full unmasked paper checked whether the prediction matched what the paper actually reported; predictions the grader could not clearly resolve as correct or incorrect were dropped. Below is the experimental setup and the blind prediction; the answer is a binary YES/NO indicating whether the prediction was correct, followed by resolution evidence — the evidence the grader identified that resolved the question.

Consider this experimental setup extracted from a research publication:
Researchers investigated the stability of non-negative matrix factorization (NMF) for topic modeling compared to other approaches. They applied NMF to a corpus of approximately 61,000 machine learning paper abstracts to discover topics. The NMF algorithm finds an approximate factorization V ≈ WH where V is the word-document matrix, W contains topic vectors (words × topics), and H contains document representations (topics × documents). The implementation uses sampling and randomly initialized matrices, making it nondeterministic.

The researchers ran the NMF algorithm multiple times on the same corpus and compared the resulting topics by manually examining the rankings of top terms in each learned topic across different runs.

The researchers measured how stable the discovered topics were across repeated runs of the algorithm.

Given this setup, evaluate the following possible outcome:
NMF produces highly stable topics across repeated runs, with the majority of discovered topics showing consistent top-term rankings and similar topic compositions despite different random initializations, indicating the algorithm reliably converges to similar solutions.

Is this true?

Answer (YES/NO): YES